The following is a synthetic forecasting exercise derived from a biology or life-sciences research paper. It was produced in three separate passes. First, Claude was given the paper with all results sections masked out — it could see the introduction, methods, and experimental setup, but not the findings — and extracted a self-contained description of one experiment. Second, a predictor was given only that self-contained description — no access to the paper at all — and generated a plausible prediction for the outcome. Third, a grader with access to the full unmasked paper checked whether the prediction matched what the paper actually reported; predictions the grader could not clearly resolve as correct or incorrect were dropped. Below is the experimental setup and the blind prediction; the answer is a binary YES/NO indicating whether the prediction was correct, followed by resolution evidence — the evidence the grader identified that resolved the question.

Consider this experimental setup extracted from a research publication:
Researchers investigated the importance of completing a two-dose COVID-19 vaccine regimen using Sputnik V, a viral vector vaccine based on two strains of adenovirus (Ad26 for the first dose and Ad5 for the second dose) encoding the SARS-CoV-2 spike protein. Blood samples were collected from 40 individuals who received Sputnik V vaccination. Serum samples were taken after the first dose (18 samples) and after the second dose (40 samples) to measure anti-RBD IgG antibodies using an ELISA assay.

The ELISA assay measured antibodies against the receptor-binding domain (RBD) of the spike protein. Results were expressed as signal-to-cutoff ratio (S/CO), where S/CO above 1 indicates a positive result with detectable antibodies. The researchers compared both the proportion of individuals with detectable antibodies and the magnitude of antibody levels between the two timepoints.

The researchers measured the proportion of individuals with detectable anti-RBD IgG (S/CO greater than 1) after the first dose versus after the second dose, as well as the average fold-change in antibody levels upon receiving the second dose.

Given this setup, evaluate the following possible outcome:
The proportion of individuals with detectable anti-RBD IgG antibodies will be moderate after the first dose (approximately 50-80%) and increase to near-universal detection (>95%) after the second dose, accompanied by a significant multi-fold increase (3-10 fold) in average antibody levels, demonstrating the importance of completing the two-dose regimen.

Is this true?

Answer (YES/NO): YES